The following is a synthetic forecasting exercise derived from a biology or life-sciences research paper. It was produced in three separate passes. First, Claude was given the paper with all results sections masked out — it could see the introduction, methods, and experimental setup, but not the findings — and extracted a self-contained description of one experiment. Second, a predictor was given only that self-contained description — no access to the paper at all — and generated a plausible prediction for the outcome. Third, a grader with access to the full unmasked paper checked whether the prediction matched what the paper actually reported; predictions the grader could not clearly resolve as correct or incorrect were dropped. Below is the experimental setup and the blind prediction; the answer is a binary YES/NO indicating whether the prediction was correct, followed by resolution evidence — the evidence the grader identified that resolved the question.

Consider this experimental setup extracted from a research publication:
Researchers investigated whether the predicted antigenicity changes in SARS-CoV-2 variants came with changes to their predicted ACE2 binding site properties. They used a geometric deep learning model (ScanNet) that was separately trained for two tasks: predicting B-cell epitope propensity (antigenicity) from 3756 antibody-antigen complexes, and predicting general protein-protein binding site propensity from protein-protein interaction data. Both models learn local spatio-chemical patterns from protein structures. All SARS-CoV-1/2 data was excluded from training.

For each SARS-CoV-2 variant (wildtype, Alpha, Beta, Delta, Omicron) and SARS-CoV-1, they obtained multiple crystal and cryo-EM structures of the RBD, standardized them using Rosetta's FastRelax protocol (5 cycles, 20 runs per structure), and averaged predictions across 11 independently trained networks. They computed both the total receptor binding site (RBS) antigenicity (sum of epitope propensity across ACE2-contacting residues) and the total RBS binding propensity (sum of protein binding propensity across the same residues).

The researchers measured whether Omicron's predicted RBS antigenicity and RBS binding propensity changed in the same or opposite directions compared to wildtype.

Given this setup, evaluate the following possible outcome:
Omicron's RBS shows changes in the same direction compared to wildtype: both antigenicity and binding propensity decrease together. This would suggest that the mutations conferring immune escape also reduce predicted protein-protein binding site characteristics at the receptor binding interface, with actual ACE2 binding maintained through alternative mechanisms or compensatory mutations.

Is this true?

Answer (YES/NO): NO